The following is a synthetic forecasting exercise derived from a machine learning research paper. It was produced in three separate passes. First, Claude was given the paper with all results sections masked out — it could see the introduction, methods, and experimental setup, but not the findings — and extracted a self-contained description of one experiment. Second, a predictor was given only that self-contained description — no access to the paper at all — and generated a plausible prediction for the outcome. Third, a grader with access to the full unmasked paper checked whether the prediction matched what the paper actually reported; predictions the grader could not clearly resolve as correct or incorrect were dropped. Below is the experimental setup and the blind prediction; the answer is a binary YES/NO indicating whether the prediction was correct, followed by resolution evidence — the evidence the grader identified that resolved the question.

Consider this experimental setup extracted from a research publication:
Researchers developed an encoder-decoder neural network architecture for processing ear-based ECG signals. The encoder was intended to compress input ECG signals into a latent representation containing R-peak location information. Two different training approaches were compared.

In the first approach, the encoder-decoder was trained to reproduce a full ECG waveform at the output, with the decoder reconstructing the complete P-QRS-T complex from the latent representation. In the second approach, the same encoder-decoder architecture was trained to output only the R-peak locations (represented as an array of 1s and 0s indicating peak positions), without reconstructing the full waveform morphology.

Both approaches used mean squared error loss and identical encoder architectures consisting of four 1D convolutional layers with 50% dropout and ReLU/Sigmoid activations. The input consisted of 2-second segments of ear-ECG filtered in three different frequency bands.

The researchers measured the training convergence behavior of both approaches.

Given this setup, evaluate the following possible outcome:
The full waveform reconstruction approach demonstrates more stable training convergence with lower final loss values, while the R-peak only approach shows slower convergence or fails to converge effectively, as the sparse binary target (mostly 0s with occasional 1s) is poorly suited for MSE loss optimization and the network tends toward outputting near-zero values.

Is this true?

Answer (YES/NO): YES